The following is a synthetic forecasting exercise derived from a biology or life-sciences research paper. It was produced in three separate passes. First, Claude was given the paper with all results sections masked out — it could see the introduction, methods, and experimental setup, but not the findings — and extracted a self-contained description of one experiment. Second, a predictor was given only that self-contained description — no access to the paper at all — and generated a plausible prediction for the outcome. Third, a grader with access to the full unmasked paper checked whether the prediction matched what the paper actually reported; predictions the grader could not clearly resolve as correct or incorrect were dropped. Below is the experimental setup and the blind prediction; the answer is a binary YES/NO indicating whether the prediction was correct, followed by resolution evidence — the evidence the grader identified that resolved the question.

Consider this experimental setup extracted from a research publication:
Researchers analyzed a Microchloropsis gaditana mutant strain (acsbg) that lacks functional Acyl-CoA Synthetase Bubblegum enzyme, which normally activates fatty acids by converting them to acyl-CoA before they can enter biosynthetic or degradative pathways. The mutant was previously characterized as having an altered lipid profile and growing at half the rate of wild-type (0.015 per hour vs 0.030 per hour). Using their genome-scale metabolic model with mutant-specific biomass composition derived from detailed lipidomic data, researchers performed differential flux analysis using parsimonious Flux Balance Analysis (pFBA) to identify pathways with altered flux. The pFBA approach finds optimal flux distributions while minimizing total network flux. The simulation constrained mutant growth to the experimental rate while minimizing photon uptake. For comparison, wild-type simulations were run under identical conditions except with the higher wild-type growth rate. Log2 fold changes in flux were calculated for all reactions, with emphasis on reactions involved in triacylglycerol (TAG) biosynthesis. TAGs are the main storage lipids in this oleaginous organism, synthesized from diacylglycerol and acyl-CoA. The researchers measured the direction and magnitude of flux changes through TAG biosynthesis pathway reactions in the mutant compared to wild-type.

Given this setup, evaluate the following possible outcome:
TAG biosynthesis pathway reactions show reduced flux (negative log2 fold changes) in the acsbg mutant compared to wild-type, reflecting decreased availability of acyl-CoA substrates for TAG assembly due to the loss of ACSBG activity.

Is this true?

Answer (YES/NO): NO